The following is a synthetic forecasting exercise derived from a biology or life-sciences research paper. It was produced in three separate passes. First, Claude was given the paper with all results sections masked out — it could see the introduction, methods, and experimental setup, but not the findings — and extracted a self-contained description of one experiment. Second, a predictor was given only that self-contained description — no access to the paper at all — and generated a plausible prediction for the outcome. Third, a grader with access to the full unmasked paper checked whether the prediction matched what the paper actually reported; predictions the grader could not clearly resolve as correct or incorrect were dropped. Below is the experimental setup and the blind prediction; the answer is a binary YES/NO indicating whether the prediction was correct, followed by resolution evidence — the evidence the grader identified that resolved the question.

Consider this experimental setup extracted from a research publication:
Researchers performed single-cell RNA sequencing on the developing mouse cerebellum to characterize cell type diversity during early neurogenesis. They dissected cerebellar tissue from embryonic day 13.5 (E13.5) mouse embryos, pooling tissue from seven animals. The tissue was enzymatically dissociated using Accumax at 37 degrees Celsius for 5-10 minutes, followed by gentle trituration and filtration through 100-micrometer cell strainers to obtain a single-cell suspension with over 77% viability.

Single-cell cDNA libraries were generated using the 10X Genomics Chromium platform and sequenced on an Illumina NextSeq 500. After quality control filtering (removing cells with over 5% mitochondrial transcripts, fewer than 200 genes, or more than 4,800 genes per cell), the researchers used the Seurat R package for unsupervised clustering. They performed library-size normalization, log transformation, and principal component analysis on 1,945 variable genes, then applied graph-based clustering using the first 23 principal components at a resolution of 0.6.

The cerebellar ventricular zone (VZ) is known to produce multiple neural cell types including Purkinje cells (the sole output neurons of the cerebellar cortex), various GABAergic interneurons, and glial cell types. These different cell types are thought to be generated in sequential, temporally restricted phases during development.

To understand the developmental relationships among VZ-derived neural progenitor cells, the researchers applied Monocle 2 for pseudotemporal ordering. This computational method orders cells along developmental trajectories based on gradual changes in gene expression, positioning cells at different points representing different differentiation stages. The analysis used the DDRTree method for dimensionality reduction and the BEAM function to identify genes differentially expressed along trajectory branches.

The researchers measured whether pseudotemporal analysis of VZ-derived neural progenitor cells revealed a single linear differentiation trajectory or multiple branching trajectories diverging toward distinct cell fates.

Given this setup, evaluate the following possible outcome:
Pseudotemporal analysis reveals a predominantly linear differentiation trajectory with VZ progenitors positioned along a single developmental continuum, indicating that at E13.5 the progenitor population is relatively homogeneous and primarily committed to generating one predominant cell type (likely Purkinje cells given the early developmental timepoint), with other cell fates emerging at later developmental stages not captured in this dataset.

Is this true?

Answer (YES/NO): NO